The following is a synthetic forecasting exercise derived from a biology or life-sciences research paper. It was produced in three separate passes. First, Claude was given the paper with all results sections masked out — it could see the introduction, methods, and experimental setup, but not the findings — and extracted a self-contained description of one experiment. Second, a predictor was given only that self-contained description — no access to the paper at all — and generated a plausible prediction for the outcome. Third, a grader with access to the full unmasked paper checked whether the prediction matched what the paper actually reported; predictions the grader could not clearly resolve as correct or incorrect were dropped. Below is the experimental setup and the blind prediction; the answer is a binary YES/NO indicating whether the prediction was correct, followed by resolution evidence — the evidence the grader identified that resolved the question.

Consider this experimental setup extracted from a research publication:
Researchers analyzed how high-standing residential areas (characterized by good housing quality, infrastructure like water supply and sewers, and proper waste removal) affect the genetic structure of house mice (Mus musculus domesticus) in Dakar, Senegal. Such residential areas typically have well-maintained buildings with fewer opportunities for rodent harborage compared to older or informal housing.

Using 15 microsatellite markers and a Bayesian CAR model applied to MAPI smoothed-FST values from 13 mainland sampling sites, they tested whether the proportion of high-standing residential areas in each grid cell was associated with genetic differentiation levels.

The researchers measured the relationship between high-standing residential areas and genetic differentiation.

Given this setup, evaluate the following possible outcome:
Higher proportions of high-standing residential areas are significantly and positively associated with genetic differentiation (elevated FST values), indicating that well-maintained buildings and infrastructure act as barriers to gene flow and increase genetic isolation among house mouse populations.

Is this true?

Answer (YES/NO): YES